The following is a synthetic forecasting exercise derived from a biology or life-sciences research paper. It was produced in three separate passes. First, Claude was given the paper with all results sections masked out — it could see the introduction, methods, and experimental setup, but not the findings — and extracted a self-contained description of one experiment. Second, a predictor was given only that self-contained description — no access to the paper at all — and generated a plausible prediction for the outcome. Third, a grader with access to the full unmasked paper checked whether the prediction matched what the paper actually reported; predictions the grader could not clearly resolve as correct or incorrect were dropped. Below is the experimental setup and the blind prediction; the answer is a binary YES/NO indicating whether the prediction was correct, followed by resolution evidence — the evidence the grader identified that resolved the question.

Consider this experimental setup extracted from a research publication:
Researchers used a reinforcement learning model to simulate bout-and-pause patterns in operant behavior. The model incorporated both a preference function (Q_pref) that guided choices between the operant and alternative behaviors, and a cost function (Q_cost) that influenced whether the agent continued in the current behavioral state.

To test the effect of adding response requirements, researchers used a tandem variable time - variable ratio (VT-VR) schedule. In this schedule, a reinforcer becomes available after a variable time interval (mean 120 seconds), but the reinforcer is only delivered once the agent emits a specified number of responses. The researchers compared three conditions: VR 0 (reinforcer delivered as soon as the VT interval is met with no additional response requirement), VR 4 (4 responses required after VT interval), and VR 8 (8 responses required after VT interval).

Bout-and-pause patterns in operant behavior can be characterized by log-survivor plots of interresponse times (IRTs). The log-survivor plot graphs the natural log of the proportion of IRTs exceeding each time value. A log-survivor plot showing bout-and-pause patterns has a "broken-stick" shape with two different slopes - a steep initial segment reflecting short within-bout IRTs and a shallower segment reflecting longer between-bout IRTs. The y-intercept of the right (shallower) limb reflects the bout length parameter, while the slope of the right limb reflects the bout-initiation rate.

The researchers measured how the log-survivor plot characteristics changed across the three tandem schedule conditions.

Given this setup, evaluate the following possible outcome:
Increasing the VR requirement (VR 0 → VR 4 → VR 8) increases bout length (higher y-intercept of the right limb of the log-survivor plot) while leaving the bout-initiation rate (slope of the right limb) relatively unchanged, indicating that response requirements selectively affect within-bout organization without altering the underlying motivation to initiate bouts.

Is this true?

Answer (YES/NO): YES